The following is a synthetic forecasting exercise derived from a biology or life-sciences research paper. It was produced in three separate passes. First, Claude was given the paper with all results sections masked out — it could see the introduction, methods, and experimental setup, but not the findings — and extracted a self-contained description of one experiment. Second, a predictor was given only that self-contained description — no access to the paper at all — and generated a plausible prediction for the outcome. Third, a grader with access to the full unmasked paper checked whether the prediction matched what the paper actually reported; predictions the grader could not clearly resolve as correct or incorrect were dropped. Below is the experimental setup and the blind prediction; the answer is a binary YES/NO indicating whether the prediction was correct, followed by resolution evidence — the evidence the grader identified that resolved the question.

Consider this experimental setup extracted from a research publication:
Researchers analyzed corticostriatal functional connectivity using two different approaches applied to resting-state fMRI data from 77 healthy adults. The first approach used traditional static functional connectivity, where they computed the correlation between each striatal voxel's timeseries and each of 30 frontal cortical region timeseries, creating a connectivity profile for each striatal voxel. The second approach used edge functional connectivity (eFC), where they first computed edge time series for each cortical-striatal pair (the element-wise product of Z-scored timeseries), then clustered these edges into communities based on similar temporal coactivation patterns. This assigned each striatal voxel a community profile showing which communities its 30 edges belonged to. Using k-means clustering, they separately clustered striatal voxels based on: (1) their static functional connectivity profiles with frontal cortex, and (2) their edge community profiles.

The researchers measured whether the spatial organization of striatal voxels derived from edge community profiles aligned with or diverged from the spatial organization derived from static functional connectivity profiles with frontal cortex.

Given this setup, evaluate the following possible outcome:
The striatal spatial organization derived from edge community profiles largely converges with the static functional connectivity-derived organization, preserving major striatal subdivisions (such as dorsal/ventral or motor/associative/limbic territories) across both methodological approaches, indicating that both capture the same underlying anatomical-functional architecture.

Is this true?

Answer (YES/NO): NO